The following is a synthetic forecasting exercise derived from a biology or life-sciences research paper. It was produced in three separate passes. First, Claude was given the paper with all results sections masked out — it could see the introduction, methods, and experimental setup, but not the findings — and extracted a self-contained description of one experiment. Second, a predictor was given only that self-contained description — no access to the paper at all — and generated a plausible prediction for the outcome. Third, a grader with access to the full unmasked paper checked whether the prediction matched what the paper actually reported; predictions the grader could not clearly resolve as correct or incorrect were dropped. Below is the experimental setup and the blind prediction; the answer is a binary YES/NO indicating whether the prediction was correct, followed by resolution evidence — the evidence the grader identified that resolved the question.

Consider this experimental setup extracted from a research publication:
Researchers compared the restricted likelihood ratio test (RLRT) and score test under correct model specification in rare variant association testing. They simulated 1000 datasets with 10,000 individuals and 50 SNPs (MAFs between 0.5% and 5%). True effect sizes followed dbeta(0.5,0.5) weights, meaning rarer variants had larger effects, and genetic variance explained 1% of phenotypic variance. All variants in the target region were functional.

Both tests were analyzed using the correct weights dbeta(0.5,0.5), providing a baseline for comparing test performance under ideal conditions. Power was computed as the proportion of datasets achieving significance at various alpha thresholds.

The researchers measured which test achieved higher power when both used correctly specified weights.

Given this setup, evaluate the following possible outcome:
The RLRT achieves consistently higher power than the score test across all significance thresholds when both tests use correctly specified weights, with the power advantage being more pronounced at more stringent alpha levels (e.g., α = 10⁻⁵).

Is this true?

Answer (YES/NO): NO